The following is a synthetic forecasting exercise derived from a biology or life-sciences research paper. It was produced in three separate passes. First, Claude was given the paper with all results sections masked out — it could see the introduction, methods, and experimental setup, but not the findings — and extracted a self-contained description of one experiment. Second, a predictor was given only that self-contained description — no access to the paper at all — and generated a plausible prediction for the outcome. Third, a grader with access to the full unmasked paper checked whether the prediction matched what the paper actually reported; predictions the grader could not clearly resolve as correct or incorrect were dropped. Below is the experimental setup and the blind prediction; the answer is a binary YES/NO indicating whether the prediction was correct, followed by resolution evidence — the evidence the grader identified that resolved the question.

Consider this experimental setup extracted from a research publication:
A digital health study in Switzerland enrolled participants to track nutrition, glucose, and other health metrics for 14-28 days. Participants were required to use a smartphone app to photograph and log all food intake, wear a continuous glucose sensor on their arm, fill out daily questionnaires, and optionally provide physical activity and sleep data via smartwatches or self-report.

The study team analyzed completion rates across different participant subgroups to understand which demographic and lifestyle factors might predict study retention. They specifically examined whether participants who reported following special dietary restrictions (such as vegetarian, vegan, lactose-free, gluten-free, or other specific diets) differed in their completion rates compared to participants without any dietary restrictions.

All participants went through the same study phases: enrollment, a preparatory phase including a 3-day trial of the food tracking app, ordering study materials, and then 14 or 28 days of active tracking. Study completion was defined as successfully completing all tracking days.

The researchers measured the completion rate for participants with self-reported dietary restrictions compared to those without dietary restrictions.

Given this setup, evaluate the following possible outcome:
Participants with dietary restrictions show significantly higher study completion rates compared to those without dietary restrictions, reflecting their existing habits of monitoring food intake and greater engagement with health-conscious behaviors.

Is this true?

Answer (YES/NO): YES